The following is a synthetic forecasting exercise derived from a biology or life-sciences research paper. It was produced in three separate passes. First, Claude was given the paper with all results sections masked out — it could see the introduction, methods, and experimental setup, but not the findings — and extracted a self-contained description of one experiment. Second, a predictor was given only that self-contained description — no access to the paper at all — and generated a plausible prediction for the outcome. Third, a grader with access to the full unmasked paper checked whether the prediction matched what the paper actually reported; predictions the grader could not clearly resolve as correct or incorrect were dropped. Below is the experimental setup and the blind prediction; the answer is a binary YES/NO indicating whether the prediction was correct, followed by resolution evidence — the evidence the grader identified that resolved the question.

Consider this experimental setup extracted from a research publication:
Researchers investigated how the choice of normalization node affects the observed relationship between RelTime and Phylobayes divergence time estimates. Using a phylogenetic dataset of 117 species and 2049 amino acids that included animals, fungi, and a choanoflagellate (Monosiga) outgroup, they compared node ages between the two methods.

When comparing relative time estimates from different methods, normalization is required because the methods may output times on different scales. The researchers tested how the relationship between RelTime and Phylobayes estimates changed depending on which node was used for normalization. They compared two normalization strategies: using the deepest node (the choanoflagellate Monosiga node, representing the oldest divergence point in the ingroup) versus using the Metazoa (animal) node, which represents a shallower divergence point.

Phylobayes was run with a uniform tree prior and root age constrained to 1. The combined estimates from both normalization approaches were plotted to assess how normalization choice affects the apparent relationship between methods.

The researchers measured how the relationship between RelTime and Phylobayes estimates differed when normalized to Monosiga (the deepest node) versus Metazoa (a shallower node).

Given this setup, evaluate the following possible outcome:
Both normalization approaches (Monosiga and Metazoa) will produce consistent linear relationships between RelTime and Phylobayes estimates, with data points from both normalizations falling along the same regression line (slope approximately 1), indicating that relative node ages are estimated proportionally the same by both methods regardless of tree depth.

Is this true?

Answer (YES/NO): NO